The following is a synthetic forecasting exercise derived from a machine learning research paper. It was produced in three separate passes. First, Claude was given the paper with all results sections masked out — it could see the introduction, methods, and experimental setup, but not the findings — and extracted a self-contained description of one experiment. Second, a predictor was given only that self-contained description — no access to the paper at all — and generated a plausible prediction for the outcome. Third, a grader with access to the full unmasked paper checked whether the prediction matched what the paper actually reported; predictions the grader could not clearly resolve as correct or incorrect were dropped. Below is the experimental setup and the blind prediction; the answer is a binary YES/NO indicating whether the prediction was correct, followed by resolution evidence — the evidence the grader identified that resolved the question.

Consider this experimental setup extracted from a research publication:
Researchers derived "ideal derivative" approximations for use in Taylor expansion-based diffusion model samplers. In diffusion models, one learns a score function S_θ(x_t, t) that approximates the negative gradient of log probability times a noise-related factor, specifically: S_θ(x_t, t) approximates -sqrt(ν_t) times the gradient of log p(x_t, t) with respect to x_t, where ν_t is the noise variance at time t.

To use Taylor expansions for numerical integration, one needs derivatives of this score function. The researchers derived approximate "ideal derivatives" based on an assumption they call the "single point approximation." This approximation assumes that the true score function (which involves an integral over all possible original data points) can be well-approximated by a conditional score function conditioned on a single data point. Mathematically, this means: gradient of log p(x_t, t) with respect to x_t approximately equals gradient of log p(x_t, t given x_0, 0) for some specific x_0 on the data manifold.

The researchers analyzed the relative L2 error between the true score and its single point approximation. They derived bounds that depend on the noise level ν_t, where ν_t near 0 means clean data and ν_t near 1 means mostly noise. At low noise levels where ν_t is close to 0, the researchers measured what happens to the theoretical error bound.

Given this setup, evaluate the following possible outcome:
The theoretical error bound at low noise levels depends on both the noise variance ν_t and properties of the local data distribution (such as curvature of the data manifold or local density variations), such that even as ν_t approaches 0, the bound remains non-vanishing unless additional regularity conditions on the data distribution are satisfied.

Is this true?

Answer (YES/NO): NO